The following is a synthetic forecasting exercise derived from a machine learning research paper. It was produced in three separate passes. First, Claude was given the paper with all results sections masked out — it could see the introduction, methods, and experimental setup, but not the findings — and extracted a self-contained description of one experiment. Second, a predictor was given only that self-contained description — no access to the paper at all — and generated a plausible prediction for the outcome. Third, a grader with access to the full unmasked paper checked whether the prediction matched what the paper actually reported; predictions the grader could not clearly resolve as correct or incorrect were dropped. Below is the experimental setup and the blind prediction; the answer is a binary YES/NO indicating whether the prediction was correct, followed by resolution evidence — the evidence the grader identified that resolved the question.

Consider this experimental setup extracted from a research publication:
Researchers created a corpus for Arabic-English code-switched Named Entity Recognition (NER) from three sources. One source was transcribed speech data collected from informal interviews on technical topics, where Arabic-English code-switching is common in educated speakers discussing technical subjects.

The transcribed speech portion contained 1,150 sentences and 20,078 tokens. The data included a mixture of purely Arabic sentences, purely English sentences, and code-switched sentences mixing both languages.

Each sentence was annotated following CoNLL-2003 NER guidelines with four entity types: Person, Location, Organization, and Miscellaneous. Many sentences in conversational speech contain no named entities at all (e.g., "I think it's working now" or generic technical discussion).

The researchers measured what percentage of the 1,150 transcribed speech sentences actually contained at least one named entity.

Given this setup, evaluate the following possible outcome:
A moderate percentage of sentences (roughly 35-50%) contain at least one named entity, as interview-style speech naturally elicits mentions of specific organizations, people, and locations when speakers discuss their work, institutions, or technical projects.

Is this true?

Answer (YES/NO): YES